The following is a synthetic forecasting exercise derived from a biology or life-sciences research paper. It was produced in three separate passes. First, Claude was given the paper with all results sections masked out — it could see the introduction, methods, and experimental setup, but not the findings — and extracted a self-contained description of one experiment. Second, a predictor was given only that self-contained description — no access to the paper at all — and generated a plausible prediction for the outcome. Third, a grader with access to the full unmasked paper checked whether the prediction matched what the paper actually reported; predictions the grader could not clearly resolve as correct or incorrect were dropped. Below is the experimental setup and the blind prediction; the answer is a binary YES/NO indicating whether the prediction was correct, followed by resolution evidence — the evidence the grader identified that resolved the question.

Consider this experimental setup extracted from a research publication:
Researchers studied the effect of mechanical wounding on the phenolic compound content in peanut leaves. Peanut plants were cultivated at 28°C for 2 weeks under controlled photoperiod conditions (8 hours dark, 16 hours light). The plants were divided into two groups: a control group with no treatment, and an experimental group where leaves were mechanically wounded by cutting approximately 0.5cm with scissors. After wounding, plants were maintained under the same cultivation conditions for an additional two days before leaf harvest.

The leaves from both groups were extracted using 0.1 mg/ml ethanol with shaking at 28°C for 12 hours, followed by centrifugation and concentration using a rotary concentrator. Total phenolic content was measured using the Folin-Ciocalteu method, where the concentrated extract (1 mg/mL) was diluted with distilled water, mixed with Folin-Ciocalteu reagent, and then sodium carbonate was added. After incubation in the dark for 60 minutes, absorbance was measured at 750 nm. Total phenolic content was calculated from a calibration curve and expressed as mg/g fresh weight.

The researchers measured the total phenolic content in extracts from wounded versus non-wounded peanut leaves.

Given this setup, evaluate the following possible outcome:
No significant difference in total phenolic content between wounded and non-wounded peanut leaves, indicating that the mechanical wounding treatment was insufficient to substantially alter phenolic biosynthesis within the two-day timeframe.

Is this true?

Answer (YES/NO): NO